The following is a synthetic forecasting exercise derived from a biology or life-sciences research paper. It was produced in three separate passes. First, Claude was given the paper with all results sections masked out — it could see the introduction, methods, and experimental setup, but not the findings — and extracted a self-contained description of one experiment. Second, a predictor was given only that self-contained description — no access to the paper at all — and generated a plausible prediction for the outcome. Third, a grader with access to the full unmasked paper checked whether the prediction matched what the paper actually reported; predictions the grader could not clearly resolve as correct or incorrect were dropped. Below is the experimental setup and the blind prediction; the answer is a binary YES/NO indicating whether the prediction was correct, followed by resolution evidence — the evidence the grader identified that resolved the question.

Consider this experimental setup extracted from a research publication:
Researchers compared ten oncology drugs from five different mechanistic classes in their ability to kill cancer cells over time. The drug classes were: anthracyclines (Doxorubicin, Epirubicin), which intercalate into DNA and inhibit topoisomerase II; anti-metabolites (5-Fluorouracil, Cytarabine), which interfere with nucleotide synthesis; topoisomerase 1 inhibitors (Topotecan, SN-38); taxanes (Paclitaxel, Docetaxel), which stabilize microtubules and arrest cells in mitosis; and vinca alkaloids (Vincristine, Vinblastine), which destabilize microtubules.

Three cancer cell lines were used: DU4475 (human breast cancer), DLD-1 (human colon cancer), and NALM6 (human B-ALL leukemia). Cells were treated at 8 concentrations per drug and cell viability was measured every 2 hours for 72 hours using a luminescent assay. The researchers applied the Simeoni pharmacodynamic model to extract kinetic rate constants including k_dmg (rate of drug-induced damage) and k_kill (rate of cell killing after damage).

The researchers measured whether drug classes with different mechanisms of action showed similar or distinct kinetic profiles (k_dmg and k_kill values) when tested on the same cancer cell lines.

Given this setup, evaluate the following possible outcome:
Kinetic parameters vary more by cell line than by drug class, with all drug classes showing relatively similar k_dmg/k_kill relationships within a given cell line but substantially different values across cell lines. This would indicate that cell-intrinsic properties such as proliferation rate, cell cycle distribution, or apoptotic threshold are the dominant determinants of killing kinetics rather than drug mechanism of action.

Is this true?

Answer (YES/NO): NO